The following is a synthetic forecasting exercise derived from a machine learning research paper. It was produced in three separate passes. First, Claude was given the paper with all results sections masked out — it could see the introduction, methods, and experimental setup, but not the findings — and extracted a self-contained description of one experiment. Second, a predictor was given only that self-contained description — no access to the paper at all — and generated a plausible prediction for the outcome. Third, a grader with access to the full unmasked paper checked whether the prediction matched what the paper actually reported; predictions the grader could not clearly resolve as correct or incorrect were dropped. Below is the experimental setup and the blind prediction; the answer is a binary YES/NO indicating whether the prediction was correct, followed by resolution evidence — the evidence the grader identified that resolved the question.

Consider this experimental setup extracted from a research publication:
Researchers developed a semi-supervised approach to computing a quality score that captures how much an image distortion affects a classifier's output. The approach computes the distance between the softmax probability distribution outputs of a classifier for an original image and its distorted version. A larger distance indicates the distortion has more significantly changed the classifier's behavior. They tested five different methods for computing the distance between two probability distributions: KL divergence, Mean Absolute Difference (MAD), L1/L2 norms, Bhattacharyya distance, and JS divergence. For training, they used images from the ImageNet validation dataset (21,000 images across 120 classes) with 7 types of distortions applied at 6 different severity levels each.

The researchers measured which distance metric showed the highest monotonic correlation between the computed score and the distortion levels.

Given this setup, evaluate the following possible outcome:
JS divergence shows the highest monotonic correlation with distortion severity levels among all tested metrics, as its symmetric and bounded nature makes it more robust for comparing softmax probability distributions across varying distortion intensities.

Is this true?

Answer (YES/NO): NO